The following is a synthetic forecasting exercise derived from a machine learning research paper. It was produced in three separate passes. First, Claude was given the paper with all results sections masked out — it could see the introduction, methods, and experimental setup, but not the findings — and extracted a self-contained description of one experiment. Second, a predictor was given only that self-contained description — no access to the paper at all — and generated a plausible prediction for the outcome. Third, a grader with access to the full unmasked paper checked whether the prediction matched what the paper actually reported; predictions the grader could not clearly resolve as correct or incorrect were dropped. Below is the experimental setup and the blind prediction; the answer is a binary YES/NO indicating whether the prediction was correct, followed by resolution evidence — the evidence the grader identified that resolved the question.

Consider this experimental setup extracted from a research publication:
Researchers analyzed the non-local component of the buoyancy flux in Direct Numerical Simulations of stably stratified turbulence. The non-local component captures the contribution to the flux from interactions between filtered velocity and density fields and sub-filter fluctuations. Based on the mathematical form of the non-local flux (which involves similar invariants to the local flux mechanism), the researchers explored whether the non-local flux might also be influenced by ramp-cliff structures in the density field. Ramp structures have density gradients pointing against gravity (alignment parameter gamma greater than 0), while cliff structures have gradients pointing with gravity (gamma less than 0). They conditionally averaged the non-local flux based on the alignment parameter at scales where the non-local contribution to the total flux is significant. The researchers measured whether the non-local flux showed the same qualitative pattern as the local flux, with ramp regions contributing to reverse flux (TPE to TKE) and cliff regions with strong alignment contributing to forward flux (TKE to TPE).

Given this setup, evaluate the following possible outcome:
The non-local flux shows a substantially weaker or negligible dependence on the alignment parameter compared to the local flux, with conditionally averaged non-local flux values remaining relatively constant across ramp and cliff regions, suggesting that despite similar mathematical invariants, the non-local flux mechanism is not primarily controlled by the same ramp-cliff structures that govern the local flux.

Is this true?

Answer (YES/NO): NO